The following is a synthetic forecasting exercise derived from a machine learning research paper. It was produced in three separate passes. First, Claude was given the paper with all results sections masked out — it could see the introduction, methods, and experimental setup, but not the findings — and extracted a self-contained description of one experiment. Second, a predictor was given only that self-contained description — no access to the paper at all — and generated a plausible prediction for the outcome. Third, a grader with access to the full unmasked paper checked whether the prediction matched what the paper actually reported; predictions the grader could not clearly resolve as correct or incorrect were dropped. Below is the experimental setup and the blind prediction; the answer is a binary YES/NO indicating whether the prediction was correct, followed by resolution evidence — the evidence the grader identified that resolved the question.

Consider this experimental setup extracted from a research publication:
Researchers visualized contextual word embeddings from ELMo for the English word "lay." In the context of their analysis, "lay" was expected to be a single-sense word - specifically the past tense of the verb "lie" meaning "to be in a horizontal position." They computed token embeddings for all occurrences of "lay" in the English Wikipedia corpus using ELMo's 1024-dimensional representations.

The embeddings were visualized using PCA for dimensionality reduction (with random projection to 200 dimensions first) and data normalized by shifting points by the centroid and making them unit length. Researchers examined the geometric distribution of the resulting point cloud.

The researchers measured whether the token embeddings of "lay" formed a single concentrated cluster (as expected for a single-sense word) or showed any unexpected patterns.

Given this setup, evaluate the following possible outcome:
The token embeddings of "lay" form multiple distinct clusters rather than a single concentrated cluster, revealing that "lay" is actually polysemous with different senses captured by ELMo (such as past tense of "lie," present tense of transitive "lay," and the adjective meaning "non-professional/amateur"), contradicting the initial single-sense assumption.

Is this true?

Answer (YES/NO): YES